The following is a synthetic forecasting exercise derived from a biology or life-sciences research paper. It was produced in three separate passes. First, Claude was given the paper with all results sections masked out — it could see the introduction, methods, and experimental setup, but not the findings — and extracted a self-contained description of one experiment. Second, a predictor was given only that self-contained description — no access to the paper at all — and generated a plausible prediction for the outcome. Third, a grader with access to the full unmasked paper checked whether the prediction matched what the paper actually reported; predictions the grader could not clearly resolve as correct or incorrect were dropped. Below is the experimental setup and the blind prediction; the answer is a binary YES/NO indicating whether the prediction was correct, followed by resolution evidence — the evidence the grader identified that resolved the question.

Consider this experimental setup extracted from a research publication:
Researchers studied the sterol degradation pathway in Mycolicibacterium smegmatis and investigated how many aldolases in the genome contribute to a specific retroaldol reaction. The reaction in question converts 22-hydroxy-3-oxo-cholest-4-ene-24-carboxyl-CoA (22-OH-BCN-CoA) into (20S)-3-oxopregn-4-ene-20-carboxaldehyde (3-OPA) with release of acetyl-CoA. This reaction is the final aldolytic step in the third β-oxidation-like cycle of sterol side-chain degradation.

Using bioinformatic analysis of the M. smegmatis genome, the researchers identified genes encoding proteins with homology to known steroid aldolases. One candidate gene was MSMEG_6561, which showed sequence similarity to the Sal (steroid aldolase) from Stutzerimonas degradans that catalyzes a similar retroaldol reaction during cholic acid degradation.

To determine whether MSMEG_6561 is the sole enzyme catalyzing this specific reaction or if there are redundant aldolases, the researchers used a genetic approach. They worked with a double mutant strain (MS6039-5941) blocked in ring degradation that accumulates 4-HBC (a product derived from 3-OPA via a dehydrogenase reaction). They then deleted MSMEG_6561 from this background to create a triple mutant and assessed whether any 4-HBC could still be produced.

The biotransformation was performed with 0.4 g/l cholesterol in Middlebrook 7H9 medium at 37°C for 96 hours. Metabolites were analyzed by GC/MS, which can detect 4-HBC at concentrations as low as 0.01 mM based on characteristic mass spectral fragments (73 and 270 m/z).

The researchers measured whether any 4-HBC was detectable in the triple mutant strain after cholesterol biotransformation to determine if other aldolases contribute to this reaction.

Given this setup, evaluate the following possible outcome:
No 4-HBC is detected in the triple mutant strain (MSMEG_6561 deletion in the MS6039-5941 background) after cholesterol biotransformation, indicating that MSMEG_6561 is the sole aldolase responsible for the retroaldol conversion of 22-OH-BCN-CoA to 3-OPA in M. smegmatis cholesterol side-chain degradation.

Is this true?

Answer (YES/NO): YES